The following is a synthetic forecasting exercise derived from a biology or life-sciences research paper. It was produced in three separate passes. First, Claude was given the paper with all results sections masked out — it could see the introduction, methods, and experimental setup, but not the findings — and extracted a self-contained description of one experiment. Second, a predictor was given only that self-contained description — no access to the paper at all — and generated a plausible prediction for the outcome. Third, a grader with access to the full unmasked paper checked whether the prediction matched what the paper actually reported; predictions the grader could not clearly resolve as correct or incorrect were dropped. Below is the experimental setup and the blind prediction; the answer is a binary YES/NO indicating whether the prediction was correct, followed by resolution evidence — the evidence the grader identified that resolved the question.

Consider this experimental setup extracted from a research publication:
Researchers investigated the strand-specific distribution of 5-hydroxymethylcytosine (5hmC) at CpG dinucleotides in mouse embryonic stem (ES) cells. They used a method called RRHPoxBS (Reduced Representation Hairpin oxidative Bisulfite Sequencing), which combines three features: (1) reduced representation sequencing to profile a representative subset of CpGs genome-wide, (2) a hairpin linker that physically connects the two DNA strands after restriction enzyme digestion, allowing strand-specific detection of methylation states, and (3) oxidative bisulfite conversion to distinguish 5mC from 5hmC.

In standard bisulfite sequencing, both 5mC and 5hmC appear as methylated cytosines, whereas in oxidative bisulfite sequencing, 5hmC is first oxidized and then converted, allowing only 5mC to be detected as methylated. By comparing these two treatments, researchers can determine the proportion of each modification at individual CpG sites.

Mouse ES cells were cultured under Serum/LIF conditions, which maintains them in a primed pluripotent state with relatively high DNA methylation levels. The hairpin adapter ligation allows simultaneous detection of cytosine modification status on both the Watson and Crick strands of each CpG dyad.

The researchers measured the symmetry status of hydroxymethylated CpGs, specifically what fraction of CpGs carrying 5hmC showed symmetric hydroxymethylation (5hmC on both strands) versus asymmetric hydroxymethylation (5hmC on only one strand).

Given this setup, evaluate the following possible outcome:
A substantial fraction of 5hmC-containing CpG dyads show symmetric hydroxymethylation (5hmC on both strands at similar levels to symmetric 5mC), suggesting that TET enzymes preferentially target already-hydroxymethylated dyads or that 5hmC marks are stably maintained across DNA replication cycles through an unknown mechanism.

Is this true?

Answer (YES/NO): NO